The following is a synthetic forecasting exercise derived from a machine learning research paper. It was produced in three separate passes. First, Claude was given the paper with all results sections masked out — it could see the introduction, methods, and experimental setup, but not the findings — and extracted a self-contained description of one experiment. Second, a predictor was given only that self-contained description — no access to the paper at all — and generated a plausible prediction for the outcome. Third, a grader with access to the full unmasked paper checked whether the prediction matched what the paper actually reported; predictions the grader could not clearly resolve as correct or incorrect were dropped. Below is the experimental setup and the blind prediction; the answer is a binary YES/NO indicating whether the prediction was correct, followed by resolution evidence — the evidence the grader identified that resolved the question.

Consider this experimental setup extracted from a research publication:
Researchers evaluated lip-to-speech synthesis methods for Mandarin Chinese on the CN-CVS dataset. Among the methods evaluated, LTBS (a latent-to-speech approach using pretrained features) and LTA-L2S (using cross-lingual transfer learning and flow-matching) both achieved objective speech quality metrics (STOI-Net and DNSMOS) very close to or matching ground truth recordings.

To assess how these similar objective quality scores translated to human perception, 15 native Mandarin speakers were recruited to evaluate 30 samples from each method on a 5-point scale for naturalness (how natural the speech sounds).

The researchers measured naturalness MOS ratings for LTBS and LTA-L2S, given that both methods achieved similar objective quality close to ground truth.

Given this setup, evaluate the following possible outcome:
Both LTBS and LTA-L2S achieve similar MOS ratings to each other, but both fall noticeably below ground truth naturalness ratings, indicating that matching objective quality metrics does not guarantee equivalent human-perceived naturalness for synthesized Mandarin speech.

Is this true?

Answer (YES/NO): NO